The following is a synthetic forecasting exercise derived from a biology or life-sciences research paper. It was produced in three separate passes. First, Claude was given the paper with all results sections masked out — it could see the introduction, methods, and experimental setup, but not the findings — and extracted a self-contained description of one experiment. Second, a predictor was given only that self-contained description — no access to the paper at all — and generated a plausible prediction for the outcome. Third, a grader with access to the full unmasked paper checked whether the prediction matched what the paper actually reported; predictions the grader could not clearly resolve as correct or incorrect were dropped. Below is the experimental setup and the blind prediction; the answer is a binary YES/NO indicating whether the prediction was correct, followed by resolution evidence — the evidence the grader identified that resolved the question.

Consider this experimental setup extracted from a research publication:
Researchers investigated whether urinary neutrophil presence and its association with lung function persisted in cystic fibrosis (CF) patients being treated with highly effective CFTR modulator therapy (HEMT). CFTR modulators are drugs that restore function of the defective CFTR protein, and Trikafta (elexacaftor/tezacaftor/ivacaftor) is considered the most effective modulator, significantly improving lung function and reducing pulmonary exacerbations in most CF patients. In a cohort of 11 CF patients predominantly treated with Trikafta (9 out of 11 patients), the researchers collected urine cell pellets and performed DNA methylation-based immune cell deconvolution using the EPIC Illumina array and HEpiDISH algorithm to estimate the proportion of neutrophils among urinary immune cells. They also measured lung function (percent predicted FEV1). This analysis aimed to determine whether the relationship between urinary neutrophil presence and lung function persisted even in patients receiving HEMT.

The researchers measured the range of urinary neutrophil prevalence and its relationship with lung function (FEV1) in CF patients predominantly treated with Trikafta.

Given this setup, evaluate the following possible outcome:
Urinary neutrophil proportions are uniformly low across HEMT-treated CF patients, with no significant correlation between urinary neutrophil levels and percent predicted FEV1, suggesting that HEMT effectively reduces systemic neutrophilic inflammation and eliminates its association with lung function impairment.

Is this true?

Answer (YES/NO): NO